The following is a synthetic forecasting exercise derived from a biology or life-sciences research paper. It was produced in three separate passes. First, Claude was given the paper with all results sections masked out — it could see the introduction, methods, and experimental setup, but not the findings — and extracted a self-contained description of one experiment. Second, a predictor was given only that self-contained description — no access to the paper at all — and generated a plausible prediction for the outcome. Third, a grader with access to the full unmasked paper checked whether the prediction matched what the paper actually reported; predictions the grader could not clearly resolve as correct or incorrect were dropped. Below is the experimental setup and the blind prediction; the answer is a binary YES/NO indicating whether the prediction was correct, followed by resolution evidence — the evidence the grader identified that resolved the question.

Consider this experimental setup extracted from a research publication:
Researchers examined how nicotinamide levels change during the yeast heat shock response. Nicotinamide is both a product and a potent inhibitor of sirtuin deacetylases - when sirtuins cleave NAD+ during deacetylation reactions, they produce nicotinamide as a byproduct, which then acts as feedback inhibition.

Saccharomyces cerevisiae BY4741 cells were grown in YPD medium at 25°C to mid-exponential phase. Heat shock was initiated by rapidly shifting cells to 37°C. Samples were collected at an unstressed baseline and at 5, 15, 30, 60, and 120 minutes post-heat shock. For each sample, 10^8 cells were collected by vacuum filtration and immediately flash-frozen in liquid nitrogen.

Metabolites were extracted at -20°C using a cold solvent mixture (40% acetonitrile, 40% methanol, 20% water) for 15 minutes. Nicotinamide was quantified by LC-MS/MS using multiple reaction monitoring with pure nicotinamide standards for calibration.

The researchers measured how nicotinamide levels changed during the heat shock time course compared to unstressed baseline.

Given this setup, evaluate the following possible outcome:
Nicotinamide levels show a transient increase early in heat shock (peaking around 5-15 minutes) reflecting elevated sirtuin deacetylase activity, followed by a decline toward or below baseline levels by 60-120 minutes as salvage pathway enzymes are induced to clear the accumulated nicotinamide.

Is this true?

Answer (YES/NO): YES